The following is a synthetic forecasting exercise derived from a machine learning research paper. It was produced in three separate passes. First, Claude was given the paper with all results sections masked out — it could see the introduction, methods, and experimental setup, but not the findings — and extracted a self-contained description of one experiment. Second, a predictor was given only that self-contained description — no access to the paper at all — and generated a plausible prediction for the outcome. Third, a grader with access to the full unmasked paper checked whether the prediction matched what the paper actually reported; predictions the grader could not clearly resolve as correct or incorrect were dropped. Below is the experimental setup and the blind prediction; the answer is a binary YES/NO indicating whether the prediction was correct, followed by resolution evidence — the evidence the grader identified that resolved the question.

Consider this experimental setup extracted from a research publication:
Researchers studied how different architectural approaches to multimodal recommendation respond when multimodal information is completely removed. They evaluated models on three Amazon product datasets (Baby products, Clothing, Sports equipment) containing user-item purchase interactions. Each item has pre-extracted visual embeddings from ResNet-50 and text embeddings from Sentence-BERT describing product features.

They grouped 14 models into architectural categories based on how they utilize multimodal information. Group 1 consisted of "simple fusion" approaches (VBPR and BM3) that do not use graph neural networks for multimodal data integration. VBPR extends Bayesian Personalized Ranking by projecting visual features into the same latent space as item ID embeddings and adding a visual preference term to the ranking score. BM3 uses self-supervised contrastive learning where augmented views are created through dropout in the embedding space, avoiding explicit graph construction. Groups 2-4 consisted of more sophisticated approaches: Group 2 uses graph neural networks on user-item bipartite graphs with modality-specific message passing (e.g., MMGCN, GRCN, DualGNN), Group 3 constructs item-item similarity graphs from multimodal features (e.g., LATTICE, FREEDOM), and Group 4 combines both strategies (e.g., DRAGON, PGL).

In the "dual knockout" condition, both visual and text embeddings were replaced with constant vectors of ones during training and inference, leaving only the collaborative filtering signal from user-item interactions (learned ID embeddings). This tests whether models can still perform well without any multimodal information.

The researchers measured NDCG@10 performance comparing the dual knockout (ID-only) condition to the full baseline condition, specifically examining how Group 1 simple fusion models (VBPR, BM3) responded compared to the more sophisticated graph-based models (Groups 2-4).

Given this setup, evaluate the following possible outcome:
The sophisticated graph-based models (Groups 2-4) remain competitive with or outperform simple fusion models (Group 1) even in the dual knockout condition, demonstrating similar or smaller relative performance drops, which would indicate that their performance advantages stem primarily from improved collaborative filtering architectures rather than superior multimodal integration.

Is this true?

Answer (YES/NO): NO